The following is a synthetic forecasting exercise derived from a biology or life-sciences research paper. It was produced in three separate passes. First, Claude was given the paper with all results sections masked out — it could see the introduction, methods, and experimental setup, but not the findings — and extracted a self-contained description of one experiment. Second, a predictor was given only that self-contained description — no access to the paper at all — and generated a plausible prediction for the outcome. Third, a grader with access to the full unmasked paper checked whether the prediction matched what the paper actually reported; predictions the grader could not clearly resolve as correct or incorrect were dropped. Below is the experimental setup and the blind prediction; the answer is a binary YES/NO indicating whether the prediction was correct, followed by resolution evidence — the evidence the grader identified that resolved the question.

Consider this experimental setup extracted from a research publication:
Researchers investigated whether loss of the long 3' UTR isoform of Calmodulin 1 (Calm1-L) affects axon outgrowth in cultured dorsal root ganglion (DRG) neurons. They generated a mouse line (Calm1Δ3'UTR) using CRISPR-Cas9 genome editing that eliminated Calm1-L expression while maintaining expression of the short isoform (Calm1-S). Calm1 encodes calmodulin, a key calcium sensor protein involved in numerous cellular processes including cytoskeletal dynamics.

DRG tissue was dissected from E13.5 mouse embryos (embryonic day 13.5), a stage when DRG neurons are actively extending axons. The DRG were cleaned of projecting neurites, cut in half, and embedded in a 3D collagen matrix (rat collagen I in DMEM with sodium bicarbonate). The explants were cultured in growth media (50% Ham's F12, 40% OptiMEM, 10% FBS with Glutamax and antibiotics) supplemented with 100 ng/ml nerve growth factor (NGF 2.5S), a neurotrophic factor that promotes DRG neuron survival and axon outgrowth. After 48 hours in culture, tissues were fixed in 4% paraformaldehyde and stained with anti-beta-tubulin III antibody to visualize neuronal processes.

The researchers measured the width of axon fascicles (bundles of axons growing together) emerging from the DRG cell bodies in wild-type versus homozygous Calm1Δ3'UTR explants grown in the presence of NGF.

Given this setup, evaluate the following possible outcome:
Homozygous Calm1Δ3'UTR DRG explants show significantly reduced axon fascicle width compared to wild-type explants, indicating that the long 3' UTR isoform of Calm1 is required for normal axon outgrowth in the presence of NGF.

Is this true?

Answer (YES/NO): NO